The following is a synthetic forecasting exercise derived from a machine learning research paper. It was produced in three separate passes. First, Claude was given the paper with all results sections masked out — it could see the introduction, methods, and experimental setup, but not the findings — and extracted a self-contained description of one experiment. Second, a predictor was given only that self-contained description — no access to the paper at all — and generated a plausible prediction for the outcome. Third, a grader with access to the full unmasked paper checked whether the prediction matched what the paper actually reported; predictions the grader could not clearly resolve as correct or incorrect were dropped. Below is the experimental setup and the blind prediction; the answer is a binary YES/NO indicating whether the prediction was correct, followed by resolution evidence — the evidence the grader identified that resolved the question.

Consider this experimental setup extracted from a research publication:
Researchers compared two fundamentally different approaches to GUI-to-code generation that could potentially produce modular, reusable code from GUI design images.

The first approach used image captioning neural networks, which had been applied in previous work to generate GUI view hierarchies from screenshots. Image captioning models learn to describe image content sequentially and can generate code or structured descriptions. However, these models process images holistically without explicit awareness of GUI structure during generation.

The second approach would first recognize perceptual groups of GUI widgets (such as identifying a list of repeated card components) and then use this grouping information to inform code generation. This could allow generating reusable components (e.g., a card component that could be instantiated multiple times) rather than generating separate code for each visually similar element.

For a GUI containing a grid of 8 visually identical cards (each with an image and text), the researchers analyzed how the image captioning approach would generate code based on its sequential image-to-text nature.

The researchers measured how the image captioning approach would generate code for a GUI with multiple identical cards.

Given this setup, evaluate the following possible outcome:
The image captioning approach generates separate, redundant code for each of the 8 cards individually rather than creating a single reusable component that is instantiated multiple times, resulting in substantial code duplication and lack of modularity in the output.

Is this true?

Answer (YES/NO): YES